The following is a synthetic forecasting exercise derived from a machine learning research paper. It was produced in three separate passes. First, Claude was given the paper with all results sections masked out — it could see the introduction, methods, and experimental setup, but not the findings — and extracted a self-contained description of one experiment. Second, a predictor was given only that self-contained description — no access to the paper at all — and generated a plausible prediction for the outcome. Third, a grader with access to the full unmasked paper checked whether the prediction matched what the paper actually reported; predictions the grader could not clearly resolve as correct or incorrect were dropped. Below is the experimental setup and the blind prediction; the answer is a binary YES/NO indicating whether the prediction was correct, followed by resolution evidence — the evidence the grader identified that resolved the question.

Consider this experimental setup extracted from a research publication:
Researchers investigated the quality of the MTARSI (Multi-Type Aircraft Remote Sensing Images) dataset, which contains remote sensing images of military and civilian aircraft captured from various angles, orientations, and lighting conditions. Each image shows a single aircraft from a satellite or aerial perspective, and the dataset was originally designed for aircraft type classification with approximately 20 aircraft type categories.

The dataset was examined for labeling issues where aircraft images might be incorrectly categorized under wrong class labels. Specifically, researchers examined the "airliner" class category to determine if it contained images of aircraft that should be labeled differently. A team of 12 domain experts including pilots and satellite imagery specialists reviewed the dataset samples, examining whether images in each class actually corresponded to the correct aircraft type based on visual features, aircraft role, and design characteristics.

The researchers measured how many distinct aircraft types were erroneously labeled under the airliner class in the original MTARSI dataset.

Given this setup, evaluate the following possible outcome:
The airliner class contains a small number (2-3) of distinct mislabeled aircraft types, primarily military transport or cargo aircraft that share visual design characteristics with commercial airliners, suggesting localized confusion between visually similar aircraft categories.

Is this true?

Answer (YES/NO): NO